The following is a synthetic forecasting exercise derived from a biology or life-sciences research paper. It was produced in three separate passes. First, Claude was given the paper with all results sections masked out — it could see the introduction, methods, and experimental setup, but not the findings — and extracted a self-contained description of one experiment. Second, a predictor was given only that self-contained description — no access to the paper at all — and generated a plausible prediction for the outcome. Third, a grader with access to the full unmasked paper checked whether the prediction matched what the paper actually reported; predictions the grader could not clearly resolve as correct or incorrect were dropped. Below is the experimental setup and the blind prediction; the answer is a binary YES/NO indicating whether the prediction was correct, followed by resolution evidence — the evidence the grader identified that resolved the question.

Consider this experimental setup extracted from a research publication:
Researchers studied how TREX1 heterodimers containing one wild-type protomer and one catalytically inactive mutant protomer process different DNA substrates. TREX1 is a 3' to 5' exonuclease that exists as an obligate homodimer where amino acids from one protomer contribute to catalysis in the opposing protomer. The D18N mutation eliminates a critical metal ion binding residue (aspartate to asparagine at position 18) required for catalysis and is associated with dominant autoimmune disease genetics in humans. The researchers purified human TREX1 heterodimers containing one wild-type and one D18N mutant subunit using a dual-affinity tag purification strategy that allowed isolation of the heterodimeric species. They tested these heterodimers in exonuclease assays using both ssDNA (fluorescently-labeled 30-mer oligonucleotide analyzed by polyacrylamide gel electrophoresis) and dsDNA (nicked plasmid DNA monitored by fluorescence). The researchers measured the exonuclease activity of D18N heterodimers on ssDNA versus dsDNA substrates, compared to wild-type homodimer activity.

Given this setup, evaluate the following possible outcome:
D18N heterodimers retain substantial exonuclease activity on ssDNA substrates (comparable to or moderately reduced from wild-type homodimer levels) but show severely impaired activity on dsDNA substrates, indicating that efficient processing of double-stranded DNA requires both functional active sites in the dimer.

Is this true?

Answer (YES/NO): YES